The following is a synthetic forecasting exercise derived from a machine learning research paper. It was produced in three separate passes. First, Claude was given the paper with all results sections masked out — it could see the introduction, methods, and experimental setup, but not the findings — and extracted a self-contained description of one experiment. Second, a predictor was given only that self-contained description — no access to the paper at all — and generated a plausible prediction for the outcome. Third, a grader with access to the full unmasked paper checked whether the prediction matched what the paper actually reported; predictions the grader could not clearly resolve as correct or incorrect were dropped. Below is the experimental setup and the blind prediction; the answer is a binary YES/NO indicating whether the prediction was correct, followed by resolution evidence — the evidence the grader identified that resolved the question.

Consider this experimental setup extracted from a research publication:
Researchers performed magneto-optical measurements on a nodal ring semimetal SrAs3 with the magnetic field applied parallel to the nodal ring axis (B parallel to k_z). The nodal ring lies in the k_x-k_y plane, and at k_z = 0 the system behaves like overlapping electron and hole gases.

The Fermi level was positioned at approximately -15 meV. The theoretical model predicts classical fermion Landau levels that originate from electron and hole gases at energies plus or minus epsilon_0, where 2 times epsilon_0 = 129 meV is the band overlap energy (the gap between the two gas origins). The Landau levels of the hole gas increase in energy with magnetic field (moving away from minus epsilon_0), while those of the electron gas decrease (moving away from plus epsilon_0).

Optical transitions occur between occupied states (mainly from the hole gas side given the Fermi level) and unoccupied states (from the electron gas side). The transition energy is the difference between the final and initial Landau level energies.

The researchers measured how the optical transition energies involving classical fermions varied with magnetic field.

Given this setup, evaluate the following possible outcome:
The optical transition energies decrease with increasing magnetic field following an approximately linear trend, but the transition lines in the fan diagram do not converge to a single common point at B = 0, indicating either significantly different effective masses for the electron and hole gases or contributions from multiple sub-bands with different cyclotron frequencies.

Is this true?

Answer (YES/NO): NO